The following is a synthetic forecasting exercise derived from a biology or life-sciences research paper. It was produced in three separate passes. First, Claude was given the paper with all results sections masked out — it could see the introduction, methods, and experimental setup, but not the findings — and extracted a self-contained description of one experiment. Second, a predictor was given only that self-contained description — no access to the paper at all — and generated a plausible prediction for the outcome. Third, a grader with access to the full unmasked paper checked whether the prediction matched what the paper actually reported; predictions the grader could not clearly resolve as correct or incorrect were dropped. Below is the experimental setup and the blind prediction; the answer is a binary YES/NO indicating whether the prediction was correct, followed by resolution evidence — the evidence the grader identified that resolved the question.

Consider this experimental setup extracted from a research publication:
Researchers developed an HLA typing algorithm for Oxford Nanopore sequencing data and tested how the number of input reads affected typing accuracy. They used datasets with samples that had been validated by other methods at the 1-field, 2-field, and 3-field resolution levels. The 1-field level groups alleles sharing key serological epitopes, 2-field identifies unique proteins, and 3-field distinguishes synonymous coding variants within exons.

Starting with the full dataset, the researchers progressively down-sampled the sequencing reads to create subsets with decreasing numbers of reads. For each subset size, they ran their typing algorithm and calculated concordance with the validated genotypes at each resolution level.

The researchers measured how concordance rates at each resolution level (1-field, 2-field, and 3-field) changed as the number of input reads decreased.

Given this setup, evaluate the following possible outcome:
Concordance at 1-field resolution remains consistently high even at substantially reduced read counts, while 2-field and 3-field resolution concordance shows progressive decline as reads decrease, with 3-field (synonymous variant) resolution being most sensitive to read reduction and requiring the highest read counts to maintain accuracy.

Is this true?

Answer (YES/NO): NO